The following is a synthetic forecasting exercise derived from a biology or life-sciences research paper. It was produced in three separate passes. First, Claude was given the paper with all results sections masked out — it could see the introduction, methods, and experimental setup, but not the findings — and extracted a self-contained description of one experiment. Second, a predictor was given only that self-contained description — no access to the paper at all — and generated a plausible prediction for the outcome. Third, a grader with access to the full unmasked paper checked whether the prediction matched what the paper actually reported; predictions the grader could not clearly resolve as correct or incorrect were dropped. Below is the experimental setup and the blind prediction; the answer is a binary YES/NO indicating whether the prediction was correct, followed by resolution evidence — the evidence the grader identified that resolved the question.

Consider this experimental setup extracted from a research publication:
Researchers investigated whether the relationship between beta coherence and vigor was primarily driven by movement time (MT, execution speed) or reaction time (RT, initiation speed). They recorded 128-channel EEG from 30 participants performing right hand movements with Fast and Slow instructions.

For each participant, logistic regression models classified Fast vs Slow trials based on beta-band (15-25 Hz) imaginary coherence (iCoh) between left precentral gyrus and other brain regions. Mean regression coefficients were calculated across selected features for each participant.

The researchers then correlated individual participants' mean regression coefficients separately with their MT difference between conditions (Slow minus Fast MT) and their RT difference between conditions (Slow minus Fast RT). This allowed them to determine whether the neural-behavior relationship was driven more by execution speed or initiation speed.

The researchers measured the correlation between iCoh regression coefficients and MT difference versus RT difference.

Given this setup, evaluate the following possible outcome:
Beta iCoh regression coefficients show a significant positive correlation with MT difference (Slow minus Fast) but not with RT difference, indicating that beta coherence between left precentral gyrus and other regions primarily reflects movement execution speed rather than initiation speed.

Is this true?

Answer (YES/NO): NO